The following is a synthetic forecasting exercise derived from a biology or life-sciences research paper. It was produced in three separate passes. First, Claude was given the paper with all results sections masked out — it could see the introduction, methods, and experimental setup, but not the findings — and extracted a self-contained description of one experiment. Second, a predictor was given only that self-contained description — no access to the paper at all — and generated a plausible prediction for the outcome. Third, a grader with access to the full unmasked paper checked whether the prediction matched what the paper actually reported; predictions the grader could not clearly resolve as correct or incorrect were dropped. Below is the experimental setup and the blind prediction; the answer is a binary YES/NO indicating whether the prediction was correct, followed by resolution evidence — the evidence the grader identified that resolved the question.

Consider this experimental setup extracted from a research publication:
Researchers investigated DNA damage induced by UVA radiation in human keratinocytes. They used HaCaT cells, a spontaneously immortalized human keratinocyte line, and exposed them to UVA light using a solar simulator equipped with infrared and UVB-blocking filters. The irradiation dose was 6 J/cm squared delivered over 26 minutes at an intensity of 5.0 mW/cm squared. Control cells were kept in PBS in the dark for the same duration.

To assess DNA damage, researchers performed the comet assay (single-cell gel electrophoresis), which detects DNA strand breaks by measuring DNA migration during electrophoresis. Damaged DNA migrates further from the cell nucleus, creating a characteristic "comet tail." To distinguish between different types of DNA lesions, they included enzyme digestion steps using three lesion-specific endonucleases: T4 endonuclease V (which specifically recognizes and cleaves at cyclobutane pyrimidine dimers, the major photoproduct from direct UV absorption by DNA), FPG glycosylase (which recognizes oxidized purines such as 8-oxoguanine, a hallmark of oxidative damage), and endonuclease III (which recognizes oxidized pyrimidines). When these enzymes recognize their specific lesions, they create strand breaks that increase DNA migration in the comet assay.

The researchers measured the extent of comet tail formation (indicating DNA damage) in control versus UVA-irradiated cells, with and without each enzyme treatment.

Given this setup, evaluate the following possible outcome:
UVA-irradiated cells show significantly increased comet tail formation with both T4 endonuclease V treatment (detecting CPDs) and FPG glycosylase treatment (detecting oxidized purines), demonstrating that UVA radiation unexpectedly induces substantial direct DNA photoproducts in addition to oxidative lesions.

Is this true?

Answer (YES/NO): NO